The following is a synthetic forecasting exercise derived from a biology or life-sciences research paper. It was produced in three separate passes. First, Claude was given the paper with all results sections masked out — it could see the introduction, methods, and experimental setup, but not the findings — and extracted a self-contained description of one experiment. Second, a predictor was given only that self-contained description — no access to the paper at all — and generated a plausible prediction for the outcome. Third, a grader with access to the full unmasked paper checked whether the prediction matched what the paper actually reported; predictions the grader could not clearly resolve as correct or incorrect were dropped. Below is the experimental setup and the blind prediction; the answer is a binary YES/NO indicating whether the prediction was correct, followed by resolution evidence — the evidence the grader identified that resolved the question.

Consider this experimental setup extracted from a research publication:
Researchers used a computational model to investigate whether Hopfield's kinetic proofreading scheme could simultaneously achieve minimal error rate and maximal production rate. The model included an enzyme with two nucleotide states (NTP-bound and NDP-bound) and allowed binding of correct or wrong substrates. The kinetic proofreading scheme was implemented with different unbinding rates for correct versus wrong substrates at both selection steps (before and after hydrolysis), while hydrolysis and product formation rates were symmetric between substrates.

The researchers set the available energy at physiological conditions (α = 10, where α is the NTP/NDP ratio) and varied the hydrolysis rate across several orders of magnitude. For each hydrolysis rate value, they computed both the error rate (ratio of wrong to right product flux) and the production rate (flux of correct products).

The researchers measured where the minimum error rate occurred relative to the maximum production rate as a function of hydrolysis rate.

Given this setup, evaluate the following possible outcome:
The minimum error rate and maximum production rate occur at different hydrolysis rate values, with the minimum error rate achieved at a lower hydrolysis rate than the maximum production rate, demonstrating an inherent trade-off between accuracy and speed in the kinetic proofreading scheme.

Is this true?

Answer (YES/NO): YES